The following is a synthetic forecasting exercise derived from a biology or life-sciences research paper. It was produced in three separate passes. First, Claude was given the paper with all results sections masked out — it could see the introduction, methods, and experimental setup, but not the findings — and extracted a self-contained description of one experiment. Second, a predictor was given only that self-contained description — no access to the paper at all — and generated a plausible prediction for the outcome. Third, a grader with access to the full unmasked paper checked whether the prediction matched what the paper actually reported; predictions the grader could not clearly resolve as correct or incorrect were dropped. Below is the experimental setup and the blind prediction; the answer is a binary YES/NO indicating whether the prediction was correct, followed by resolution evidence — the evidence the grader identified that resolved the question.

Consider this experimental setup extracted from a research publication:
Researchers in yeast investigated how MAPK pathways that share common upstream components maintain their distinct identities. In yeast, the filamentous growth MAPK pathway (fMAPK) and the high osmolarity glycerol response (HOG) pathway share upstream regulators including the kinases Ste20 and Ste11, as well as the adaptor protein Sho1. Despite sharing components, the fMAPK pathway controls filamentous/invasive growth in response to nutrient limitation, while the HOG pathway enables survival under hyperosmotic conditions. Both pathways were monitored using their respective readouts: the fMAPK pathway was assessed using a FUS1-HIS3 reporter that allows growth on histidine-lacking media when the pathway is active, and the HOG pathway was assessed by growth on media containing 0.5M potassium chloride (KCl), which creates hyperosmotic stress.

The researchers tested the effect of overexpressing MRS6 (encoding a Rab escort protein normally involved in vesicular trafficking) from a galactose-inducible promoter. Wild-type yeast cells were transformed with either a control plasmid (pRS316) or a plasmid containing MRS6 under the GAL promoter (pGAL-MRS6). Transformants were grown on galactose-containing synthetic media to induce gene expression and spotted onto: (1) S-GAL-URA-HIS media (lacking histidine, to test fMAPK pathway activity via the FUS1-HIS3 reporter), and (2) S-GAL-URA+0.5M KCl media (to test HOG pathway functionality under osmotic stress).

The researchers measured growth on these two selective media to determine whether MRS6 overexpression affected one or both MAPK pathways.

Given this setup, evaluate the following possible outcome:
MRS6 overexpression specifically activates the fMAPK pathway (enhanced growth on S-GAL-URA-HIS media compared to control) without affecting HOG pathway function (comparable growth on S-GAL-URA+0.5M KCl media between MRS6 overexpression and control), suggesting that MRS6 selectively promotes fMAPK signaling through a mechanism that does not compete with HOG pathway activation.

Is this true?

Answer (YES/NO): NO